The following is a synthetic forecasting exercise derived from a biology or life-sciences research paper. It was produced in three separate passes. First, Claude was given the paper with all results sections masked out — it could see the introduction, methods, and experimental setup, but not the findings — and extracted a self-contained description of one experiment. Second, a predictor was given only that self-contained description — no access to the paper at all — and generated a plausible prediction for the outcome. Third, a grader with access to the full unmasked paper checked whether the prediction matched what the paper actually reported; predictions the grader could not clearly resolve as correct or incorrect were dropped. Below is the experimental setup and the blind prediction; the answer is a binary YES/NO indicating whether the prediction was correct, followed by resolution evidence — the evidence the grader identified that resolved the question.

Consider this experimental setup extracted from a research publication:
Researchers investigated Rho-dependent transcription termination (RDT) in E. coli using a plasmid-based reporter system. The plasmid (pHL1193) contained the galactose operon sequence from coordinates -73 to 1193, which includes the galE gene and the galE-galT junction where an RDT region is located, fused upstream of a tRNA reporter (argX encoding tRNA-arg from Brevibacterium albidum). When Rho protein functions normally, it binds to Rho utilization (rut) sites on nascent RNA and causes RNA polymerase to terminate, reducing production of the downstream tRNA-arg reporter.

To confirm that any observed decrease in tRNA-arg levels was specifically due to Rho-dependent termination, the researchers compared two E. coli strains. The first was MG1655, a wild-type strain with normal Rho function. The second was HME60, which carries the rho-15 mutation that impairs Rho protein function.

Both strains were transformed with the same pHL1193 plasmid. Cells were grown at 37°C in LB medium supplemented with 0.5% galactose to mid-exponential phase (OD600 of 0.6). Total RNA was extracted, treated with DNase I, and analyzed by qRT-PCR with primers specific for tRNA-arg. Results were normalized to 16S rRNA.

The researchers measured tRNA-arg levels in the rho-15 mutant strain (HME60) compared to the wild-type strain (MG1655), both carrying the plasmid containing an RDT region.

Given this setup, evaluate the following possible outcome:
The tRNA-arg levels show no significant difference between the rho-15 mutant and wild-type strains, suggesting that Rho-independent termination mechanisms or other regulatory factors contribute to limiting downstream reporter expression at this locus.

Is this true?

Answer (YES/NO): NO